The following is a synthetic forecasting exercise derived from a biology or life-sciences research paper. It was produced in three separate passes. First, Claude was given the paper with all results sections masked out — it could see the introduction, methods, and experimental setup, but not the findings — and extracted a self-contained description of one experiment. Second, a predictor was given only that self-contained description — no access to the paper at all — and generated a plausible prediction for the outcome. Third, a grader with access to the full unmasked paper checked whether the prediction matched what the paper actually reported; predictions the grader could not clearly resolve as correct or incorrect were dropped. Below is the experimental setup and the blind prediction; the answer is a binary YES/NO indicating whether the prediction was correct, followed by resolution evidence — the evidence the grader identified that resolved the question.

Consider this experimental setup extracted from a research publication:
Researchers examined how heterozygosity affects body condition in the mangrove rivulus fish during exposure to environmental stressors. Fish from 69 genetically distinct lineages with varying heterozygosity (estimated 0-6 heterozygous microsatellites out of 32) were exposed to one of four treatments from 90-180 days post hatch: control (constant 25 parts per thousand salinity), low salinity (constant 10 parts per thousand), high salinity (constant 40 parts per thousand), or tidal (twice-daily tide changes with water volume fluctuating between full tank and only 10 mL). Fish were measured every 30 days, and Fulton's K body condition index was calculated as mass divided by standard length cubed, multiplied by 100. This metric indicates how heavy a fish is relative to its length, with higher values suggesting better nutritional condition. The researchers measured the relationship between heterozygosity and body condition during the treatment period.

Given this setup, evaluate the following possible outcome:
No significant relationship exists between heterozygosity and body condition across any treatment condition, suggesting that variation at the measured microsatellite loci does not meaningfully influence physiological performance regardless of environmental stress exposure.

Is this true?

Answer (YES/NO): NO